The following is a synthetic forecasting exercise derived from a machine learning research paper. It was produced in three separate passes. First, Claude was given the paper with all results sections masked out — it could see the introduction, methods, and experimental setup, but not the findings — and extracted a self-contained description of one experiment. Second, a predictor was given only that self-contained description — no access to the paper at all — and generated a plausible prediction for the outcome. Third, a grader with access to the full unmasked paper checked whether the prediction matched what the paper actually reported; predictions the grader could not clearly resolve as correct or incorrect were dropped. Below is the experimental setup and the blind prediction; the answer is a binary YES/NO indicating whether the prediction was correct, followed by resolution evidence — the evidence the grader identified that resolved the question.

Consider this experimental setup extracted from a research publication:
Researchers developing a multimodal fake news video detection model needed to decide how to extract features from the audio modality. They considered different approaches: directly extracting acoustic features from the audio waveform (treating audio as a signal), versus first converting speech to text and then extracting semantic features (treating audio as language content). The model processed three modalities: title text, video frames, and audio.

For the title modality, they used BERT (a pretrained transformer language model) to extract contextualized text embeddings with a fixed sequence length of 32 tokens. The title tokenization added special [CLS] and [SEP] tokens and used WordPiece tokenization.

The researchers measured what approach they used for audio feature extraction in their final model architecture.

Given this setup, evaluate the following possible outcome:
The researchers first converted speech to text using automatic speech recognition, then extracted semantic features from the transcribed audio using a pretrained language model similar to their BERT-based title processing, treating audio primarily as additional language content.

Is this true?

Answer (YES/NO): YES